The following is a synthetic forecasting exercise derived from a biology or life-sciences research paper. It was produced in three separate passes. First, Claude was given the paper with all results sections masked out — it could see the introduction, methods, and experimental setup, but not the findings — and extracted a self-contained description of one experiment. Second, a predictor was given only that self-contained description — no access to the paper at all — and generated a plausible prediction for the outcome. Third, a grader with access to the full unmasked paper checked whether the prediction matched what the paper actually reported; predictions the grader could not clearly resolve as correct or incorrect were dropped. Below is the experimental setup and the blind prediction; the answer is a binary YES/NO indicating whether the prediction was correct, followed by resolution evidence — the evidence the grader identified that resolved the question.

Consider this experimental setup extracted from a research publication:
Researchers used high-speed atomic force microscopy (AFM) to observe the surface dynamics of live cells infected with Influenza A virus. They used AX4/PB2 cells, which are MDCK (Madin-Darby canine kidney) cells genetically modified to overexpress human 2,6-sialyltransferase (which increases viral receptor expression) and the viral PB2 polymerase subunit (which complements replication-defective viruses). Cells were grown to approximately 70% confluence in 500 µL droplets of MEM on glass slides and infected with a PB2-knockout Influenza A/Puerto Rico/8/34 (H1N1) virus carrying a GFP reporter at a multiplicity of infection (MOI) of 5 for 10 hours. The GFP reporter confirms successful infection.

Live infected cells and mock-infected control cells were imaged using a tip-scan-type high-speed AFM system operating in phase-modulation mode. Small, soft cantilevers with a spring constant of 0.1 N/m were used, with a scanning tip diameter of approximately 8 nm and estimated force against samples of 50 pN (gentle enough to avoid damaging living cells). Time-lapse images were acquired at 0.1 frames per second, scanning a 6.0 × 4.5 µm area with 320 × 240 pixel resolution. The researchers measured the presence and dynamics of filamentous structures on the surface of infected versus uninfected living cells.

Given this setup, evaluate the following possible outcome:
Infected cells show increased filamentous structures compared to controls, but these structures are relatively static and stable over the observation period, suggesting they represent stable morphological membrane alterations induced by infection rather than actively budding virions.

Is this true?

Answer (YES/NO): NO